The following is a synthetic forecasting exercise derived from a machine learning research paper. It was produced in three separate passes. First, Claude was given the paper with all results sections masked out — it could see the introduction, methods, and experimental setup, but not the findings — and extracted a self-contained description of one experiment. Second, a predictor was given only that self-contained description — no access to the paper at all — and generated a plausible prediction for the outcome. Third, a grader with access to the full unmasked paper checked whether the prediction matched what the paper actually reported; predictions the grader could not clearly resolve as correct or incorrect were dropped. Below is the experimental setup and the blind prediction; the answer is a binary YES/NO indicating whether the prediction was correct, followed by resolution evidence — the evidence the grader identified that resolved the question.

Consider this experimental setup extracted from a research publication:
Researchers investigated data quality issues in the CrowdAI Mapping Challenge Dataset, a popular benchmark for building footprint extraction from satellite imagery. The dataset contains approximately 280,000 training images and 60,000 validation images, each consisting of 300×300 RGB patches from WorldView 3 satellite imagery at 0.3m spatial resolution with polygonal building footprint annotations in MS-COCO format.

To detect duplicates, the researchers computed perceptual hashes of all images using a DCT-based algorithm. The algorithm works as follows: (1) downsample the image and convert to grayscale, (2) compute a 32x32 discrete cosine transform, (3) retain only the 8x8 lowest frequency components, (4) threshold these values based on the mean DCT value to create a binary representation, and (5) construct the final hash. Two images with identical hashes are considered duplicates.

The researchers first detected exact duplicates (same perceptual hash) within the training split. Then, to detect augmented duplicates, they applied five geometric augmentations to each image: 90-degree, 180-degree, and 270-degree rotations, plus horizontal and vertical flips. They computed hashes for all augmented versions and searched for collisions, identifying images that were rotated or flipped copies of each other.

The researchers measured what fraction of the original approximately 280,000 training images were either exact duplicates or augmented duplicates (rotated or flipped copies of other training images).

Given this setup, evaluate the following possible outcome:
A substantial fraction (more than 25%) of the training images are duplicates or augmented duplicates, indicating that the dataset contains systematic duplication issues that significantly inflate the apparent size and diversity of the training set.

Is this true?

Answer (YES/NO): YES